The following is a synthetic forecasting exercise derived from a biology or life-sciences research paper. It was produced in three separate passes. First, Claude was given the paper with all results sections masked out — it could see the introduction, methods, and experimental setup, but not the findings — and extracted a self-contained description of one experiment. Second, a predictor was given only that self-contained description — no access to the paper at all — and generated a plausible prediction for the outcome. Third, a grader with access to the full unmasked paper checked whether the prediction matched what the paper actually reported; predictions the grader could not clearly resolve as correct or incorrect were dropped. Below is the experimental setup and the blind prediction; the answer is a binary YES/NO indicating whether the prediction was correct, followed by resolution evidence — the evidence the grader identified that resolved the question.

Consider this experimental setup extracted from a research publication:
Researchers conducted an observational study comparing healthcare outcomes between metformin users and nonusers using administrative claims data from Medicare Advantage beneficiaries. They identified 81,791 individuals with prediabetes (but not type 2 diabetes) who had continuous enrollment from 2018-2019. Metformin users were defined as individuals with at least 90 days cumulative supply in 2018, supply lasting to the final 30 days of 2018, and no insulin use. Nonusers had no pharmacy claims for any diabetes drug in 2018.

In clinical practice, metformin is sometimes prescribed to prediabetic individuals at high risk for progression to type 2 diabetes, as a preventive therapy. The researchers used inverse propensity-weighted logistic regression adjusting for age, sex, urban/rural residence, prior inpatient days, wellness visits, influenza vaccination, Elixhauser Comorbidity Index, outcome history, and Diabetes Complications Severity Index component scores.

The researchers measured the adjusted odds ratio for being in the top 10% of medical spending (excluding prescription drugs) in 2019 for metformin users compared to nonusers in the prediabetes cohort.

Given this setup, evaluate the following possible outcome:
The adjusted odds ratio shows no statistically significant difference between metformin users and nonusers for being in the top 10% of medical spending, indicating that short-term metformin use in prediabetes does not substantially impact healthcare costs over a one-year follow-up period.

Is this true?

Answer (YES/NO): NO